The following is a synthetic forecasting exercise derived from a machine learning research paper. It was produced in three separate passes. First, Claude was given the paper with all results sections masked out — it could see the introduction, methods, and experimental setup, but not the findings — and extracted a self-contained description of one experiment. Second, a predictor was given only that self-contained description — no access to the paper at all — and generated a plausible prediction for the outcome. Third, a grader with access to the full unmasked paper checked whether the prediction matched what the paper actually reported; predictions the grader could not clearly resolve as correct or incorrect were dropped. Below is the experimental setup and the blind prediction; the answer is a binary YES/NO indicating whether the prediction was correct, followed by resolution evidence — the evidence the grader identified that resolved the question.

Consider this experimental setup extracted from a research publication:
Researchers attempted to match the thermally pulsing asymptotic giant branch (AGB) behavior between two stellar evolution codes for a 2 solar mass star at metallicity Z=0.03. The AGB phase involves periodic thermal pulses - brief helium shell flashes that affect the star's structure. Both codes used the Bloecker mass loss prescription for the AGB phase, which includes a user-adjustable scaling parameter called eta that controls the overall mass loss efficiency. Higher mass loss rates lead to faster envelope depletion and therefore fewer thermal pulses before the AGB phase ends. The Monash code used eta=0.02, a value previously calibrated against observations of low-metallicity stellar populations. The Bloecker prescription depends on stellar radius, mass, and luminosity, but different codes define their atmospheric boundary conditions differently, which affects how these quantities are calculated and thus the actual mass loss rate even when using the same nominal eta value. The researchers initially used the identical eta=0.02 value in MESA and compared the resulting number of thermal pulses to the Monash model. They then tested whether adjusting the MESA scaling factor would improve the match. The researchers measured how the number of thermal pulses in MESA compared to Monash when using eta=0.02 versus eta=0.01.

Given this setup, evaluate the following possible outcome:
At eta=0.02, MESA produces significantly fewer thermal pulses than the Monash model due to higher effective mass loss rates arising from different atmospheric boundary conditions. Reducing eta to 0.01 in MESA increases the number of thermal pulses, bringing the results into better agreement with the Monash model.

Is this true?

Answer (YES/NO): YES